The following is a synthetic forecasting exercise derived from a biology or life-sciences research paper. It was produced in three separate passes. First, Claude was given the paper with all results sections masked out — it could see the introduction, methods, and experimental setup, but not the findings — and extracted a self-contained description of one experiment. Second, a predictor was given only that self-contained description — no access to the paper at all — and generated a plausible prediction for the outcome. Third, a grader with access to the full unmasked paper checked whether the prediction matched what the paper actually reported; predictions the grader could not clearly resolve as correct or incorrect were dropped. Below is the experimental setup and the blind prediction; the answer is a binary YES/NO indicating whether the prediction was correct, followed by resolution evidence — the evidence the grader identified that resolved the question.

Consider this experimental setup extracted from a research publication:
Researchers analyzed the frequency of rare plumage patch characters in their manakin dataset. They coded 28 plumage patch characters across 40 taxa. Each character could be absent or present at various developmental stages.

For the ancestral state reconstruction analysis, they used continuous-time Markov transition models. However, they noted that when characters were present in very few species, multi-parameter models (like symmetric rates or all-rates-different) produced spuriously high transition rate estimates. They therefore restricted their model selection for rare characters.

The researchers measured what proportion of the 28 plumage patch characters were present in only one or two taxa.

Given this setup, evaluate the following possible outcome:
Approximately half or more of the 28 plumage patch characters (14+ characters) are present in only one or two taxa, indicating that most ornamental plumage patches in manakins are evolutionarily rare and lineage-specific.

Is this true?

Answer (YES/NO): YES